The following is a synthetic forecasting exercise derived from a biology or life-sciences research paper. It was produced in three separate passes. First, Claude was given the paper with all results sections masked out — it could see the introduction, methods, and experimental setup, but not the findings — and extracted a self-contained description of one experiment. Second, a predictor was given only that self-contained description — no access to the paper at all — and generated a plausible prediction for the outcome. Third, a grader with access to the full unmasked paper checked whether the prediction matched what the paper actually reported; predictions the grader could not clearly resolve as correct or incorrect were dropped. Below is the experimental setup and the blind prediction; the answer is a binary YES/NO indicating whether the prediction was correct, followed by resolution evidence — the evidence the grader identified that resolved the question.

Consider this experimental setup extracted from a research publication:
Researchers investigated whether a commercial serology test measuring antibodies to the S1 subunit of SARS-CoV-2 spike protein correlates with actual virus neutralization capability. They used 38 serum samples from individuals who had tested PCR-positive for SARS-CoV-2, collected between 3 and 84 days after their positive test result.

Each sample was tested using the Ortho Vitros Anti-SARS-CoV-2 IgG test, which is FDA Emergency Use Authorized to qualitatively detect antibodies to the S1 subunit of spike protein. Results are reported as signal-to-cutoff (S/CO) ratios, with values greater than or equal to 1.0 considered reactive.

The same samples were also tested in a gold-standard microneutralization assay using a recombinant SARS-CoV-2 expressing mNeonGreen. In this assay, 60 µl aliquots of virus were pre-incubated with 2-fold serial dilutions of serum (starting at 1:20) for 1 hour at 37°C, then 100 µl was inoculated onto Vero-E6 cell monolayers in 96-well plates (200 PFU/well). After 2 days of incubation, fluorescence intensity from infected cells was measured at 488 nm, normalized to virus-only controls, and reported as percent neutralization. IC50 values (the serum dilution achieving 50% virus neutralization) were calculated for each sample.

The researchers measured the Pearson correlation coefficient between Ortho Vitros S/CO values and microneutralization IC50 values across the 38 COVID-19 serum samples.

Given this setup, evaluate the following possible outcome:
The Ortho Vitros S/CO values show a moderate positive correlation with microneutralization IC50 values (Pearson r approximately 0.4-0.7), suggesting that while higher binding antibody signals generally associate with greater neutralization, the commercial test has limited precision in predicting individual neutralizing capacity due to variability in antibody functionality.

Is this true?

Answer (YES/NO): YES